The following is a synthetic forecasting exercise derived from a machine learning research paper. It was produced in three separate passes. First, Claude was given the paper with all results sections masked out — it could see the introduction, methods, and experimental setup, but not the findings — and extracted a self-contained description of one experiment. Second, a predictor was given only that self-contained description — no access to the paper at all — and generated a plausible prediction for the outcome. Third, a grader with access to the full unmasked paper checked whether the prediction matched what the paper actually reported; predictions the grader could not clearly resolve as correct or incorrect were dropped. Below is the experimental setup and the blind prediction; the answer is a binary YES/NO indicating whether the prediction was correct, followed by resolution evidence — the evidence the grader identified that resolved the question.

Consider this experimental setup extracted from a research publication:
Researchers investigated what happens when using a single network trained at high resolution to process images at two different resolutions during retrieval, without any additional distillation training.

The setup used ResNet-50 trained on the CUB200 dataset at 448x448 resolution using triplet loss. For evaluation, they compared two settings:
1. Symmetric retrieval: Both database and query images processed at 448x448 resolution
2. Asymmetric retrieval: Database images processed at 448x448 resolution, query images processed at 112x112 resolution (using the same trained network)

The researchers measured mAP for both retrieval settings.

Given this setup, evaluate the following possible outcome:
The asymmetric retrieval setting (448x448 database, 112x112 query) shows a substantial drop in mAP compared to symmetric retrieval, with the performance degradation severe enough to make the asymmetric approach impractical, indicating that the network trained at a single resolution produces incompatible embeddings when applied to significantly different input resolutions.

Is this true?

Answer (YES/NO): NO